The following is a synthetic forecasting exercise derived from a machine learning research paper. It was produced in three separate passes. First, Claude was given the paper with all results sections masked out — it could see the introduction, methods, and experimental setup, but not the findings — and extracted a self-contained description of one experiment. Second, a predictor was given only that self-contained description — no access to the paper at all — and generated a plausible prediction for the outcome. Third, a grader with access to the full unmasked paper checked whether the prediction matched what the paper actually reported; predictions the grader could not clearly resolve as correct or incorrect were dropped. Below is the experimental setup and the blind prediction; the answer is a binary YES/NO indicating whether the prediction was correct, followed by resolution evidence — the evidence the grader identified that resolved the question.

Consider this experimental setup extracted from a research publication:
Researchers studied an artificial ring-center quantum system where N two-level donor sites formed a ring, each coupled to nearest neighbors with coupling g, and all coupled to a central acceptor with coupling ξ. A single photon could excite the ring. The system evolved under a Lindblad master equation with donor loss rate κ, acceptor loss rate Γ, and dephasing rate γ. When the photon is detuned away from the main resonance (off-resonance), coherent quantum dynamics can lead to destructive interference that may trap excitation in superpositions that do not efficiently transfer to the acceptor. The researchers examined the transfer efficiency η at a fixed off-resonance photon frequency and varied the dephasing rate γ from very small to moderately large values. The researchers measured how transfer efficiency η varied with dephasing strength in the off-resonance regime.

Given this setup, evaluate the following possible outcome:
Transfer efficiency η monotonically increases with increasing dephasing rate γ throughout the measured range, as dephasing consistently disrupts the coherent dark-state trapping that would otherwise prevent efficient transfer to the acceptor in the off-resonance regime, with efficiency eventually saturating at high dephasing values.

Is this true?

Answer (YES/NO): NO